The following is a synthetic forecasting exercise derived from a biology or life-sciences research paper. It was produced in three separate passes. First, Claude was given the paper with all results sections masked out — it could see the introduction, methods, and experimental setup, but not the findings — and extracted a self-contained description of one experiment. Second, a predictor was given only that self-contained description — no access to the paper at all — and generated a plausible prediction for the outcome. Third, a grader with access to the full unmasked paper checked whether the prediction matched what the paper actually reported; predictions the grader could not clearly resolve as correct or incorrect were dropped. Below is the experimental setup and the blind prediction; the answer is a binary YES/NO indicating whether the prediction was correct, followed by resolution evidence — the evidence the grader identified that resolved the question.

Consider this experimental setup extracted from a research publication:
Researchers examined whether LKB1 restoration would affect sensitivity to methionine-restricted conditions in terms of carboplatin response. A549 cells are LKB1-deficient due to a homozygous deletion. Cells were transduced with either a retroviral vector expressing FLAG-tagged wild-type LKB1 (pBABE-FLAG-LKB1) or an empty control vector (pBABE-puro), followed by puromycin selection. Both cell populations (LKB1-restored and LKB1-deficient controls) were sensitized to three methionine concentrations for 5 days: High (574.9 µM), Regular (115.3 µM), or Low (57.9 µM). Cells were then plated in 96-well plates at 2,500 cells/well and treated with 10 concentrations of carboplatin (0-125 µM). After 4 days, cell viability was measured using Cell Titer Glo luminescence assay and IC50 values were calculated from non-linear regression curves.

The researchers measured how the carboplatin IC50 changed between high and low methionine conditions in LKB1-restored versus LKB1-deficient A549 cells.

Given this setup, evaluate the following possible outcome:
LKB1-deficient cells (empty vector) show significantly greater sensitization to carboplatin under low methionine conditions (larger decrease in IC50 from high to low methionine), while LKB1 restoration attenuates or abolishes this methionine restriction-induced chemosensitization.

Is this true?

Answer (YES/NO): YES